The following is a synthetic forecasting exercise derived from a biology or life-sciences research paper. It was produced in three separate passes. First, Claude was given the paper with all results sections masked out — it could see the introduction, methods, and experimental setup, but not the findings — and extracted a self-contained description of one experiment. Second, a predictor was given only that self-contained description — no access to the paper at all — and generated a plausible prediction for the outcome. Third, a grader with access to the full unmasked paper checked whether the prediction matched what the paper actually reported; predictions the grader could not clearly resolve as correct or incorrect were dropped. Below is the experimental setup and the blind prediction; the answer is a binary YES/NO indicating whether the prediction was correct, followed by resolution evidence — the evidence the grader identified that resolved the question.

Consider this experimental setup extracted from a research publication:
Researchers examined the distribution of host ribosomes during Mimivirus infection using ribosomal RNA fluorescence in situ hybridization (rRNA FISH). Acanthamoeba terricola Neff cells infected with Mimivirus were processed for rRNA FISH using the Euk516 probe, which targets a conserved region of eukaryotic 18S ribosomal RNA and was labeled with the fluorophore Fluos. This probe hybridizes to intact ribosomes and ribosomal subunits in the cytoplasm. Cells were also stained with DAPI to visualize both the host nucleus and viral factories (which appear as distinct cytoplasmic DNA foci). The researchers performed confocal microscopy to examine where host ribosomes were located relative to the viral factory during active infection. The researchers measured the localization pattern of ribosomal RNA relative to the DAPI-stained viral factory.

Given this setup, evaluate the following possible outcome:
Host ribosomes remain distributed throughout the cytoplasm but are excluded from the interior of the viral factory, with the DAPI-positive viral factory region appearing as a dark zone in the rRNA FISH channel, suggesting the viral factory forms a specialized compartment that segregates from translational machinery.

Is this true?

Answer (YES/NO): NO